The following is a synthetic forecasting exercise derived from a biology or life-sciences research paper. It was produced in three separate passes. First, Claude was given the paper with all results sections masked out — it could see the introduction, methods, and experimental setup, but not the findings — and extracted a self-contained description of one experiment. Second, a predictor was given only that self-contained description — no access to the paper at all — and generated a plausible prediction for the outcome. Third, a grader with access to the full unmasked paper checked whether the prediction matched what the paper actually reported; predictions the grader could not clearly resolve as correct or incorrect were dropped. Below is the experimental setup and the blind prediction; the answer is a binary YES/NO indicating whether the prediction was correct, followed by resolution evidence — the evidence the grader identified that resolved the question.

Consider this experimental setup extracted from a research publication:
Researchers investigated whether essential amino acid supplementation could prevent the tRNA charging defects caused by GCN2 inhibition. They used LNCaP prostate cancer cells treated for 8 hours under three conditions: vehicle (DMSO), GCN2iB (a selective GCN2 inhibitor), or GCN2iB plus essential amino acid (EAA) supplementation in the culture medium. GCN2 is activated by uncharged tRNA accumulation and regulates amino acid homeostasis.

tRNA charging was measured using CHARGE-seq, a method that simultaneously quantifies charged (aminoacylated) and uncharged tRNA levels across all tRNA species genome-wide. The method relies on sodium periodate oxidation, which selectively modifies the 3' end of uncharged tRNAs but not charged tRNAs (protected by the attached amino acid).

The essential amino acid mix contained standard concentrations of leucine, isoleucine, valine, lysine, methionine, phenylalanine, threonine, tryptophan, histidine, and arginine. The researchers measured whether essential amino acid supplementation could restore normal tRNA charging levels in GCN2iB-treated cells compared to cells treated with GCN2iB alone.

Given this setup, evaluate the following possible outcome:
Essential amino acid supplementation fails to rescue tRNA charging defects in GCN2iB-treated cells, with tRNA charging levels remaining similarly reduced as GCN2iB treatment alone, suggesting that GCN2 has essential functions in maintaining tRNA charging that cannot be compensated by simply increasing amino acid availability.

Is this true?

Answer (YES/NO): NO